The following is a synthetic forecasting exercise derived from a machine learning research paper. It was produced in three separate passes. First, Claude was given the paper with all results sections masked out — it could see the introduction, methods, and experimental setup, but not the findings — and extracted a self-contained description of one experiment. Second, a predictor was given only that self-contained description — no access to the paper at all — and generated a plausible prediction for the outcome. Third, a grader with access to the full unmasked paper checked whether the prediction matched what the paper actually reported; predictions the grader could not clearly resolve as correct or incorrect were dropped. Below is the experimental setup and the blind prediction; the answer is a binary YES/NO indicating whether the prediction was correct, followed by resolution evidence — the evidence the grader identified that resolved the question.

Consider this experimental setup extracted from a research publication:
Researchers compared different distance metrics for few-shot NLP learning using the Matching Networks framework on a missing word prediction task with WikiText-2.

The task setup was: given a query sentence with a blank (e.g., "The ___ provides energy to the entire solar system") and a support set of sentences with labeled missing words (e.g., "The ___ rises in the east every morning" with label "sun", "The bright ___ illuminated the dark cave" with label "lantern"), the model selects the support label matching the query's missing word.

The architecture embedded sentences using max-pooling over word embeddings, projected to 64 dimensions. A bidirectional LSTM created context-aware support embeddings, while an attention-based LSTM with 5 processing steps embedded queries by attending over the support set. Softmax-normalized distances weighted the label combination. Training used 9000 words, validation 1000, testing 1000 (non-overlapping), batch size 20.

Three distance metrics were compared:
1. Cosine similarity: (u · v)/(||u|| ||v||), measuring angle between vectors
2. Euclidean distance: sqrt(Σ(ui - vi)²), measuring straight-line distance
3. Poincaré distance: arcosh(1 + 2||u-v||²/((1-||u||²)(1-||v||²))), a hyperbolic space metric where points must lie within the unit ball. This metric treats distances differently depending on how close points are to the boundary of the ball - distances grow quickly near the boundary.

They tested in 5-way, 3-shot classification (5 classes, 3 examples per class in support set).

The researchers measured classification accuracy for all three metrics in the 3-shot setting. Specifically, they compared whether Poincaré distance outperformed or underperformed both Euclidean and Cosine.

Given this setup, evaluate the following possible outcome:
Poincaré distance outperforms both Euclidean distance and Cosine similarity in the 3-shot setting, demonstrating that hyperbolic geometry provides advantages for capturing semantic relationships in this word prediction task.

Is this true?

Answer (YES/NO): NO